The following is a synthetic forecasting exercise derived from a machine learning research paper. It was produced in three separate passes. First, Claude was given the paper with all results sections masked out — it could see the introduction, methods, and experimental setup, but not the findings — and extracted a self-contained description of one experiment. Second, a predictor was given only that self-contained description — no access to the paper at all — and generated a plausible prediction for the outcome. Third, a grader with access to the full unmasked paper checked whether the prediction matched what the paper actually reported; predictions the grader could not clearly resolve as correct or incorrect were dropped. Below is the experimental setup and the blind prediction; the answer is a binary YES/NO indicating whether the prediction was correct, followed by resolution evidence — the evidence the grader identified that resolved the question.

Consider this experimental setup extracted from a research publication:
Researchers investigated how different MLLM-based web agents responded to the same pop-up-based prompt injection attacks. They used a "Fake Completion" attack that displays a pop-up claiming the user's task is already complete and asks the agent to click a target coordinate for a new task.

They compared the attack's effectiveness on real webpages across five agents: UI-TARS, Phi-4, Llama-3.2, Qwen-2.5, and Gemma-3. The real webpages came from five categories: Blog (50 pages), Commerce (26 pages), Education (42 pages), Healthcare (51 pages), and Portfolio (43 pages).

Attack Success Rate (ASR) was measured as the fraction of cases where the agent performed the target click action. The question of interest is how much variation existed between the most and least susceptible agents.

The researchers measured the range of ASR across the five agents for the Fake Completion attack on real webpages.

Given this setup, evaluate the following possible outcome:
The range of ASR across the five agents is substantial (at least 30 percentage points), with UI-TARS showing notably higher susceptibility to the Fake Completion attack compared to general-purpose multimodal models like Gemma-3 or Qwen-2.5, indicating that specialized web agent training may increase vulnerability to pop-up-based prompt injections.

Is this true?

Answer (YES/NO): NO